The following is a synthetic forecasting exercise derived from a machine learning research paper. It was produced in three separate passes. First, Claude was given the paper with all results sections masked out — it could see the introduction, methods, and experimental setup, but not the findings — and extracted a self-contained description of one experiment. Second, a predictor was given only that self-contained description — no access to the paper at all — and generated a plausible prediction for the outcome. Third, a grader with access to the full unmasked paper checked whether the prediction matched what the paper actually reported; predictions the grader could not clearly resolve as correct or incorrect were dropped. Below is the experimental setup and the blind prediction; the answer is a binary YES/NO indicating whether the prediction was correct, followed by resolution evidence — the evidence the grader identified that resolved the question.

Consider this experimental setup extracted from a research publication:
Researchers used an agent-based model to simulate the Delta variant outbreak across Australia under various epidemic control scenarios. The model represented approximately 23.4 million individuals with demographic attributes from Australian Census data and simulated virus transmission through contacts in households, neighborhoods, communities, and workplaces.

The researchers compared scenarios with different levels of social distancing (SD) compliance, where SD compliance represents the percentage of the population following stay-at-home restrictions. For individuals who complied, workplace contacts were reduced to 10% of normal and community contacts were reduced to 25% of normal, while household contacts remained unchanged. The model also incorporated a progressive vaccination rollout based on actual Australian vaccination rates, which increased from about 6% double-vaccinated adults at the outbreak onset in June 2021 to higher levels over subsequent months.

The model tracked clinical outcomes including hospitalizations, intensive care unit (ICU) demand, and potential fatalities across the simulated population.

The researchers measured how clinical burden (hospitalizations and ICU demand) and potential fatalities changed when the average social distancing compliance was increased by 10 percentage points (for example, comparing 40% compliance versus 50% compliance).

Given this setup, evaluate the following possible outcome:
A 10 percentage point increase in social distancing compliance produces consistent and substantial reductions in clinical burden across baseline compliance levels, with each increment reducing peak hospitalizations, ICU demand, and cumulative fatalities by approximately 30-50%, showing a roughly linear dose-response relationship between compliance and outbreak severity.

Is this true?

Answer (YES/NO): NO